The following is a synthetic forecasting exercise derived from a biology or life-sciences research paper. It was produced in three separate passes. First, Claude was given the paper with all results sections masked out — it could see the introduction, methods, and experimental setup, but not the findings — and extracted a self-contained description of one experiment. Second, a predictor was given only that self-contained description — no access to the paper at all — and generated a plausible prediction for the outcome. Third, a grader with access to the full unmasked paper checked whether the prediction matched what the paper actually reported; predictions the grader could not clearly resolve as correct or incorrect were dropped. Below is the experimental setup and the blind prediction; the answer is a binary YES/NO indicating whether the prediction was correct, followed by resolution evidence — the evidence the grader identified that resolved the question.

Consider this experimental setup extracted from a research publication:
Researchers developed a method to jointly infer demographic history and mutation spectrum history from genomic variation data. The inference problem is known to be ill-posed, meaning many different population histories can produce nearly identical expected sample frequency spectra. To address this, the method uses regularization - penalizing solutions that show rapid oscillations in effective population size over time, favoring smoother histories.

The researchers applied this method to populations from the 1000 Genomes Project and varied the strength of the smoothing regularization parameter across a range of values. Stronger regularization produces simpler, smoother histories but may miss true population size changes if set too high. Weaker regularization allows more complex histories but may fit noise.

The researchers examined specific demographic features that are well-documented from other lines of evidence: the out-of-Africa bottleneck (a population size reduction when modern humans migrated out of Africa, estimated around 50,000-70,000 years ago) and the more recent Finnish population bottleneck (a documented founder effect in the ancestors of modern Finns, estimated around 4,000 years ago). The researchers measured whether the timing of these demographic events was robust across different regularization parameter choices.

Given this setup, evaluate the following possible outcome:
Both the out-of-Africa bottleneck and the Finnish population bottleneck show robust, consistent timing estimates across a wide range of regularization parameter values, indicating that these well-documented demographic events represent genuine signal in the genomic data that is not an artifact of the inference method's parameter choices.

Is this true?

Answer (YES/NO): YES